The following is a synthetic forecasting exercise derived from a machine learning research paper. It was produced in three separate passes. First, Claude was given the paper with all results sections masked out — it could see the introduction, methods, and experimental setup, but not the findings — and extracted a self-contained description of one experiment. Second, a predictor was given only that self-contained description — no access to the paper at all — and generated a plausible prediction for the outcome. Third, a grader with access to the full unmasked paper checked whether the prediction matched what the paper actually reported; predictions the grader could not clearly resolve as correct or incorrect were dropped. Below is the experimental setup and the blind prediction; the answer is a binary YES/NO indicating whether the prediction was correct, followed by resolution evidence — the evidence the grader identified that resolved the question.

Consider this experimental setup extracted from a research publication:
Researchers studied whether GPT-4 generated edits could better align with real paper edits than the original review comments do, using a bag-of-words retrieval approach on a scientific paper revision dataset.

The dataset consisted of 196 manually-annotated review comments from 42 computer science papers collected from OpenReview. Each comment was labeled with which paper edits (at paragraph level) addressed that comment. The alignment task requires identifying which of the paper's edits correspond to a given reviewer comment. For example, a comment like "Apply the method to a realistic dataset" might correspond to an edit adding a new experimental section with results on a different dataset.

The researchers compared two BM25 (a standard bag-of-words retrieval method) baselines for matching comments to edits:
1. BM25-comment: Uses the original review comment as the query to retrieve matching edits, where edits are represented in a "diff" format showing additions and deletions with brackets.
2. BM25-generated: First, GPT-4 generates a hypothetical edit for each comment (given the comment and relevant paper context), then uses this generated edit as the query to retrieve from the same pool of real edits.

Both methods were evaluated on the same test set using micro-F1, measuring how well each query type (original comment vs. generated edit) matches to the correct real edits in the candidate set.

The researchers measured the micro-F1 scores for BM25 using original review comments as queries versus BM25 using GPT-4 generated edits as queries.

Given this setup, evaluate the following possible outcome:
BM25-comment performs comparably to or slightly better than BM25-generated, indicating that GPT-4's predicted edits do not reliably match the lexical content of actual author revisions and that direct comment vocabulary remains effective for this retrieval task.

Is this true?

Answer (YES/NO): YES